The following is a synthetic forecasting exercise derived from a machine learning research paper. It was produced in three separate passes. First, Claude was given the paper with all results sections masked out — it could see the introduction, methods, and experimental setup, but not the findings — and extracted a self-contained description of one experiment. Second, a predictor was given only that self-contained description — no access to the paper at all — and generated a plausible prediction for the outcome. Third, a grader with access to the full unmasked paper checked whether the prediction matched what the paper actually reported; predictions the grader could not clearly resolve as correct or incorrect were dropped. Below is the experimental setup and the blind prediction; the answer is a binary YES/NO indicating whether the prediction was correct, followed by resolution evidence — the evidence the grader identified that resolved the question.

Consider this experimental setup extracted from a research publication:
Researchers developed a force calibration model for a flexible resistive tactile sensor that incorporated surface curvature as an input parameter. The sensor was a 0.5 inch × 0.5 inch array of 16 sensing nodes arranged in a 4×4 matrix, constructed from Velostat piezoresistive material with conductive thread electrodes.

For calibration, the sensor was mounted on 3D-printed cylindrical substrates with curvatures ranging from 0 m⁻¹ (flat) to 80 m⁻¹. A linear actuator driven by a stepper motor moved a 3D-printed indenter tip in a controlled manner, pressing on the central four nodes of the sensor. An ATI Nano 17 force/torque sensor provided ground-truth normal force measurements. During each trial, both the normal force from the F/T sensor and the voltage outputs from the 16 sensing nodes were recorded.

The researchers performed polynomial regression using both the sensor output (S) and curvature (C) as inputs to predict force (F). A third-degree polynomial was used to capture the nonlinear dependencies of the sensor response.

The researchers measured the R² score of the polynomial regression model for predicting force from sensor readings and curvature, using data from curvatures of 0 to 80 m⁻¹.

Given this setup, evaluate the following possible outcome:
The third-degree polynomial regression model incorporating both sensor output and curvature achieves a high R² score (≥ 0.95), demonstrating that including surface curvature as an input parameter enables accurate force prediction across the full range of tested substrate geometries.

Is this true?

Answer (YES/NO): NO